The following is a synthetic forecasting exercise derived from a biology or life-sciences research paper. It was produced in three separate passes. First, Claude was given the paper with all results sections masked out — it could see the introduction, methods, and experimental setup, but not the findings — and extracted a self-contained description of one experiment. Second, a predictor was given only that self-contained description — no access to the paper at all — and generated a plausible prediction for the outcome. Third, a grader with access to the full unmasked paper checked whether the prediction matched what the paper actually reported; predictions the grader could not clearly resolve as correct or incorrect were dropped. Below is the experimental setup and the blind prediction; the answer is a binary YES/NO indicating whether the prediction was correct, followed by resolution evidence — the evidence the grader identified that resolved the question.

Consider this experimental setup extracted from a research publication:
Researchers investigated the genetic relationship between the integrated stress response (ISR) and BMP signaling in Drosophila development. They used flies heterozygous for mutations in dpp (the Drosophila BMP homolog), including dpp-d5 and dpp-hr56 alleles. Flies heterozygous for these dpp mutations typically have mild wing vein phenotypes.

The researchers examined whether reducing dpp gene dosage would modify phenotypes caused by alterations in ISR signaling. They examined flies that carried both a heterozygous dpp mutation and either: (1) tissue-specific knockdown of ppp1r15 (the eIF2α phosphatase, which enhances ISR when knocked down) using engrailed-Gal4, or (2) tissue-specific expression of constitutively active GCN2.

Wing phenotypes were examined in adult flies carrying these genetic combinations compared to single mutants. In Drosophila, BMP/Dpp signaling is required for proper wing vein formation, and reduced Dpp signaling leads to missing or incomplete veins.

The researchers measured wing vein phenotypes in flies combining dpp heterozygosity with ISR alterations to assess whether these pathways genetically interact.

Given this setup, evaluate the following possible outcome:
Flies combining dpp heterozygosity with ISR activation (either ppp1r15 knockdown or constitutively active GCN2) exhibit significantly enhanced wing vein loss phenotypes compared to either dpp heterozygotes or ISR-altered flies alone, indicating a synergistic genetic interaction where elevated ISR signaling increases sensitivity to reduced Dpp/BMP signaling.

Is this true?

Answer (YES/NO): YES